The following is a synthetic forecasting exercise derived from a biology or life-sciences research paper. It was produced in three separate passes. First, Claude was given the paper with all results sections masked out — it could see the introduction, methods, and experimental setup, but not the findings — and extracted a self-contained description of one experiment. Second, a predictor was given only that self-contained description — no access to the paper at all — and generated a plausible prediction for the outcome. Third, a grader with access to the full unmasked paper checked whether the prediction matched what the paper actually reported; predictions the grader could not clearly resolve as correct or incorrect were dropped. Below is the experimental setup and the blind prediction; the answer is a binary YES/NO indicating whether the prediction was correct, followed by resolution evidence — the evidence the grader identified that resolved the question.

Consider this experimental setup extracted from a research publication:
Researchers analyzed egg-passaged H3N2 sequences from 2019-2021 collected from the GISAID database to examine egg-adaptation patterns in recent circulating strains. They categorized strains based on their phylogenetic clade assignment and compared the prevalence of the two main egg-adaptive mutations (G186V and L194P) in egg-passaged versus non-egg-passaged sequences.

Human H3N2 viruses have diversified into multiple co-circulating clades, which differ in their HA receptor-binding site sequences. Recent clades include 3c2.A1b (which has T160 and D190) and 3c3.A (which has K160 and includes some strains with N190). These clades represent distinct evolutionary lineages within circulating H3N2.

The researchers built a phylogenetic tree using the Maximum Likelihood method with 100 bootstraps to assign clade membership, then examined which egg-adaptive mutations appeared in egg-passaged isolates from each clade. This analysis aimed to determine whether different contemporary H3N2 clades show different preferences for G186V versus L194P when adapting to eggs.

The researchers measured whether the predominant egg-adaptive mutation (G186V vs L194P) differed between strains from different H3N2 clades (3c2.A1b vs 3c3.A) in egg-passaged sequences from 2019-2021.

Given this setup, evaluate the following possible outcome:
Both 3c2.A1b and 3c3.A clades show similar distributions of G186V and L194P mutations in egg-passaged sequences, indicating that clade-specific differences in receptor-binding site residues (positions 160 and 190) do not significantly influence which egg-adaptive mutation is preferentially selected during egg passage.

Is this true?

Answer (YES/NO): NO